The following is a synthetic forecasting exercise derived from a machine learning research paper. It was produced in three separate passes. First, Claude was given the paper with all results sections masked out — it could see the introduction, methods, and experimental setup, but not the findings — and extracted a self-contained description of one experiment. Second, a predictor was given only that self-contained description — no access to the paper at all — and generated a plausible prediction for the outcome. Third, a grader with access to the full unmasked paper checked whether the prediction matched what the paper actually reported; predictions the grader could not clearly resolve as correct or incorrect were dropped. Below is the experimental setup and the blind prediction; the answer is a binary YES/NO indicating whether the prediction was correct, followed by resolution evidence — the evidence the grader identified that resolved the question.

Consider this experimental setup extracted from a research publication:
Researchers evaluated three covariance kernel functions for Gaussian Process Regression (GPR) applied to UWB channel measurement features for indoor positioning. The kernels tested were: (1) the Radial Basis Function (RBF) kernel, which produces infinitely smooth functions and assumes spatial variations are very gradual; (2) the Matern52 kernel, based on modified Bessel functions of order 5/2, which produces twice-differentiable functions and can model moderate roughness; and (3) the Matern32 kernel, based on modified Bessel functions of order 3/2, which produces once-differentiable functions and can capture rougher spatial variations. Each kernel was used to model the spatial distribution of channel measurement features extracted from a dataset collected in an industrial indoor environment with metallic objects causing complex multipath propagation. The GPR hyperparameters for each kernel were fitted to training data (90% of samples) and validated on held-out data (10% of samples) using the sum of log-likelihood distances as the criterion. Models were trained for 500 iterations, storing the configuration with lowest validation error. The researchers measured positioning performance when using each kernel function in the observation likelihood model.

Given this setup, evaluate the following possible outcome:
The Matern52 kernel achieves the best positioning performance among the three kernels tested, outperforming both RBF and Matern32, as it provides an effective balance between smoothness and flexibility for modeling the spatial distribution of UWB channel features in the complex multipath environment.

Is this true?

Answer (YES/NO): YES